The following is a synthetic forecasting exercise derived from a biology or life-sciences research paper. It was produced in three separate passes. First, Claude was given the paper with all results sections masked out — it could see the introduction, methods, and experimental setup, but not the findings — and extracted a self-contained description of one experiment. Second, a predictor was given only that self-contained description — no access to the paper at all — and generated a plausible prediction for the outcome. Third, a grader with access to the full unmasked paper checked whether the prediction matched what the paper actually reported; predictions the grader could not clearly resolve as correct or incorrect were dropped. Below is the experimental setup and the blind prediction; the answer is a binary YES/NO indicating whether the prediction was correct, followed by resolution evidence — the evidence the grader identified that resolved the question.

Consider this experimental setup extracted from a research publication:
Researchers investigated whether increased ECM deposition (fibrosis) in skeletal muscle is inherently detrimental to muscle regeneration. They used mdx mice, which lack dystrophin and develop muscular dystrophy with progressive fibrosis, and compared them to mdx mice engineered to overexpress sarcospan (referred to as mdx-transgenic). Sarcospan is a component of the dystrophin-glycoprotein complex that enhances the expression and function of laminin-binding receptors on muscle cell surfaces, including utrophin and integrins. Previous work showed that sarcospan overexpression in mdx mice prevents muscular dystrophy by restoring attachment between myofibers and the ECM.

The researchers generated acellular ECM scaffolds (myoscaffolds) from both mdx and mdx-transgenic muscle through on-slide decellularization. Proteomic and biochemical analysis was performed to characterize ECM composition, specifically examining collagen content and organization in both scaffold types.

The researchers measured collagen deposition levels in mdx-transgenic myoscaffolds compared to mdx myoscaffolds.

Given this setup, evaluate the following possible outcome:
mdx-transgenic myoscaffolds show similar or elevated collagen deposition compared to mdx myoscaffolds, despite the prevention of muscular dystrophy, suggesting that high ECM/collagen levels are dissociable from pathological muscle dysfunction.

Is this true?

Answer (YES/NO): YES